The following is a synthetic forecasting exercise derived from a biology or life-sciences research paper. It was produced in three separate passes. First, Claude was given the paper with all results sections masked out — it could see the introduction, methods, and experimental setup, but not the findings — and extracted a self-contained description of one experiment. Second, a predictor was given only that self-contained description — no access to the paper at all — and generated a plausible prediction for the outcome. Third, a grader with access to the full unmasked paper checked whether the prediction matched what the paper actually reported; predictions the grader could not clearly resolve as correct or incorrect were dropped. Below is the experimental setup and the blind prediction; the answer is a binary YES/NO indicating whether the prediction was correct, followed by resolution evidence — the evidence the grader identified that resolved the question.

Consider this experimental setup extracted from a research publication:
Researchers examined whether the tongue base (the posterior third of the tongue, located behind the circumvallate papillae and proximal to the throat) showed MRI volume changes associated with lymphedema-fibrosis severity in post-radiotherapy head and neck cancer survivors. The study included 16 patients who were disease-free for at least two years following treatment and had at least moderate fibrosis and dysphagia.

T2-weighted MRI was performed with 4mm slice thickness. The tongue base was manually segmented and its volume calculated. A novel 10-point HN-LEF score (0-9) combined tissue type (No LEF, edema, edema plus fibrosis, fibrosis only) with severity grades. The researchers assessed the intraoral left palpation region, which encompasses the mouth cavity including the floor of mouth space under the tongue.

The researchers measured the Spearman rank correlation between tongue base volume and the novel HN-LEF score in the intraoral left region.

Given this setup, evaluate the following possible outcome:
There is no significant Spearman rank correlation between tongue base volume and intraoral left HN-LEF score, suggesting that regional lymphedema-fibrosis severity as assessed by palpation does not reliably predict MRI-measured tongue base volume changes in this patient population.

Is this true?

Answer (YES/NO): NO